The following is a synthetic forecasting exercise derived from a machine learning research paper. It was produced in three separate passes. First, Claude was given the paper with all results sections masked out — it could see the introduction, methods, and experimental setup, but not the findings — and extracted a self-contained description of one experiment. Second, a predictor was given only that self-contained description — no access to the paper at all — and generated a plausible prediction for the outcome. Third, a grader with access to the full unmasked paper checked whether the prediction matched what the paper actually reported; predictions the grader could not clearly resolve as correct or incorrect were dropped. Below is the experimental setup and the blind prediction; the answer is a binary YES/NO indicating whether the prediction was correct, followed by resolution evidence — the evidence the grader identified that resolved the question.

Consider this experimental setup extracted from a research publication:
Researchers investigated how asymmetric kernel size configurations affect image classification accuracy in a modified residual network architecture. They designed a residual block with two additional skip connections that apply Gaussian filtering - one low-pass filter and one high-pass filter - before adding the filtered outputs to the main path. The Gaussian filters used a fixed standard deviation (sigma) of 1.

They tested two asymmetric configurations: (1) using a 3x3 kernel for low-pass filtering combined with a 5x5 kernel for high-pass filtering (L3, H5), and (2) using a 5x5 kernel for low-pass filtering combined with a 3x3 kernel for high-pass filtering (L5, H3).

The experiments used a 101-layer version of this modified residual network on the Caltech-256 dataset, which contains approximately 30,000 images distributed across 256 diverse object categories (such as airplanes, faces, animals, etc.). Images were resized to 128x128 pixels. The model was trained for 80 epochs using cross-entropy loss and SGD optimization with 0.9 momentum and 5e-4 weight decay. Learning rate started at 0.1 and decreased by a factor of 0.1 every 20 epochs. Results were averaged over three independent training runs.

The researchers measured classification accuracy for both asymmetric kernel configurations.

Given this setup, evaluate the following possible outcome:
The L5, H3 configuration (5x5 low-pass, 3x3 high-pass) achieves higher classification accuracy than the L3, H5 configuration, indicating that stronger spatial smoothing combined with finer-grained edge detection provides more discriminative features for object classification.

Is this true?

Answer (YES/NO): YES